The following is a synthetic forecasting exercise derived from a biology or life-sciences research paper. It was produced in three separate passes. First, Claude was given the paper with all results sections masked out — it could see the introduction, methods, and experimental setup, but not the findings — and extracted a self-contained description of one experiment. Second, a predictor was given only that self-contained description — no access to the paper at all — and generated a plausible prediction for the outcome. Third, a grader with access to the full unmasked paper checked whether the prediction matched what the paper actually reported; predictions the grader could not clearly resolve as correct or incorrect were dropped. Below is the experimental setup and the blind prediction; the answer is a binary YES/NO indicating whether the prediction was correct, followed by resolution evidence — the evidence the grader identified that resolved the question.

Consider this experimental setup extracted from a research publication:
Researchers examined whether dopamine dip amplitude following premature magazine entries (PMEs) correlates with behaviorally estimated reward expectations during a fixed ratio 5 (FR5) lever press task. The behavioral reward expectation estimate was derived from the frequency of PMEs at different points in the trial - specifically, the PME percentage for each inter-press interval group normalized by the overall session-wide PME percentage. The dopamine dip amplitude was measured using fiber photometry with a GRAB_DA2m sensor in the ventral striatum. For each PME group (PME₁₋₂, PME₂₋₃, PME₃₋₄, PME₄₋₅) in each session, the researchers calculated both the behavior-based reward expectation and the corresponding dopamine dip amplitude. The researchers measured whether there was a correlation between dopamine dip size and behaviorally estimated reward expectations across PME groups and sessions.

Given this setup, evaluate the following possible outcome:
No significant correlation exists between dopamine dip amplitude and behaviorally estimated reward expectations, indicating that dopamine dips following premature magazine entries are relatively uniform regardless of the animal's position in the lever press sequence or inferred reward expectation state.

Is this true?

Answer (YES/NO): NO